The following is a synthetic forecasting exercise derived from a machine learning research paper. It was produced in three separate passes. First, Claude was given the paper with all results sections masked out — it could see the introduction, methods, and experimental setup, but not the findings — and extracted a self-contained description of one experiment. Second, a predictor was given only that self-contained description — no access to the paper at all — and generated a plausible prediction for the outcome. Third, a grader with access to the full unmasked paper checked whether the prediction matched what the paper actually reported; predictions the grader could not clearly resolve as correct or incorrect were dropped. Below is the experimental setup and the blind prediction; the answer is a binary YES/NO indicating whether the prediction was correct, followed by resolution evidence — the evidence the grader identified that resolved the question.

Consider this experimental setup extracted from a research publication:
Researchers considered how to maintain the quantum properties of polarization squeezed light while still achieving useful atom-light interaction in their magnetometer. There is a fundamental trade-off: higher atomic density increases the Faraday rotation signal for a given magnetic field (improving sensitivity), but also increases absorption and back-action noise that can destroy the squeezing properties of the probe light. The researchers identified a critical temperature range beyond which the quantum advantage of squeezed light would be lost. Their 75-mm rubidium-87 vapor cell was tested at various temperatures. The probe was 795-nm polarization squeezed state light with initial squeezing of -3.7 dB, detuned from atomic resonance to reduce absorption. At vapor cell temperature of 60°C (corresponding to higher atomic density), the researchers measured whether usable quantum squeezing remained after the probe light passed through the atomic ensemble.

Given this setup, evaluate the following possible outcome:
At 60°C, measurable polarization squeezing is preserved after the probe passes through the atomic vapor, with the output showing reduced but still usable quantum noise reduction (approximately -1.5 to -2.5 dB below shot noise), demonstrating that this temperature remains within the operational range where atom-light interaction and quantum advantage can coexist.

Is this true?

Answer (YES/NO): NO